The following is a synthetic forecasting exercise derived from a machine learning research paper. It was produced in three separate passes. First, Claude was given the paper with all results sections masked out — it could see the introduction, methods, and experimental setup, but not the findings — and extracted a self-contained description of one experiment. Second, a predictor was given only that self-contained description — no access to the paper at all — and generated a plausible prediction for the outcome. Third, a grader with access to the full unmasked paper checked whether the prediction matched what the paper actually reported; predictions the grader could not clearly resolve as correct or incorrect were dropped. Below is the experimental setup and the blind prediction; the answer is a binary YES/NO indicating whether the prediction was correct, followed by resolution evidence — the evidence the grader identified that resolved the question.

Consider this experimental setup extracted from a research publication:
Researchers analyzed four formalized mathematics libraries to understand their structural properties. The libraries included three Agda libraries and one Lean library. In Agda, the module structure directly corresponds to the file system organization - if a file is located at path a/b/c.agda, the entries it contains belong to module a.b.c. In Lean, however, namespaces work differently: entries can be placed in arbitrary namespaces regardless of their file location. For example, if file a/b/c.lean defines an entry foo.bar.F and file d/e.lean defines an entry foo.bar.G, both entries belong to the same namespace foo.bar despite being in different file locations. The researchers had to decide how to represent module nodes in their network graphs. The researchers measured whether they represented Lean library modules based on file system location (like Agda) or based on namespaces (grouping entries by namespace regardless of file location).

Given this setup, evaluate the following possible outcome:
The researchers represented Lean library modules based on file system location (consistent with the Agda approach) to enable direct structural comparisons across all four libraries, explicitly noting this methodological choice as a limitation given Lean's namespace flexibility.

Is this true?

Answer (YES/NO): NO